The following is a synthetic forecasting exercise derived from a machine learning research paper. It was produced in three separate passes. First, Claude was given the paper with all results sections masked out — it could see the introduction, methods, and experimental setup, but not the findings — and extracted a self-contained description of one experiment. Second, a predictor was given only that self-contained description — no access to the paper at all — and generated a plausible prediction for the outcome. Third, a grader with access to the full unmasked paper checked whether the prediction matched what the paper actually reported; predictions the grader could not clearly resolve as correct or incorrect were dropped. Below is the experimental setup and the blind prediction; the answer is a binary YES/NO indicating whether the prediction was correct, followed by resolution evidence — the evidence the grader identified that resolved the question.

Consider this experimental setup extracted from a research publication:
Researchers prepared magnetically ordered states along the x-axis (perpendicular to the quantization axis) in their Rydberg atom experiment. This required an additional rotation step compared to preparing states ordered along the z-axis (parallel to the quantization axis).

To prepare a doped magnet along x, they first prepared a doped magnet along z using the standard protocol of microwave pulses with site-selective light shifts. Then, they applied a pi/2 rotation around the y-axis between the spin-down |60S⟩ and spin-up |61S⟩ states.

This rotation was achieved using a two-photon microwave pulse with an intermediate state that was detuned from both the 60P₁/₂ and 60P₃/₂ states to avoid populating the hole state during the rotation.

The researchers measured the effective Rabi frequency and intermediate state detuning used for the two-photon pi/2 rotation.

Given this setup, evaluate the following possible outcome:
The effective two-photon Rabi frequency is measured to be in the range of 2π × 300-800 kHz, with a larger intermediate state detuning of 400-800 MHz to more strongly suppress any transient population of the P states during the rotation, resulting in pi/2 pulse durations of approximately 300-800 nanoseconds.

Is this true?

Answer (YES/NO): NO